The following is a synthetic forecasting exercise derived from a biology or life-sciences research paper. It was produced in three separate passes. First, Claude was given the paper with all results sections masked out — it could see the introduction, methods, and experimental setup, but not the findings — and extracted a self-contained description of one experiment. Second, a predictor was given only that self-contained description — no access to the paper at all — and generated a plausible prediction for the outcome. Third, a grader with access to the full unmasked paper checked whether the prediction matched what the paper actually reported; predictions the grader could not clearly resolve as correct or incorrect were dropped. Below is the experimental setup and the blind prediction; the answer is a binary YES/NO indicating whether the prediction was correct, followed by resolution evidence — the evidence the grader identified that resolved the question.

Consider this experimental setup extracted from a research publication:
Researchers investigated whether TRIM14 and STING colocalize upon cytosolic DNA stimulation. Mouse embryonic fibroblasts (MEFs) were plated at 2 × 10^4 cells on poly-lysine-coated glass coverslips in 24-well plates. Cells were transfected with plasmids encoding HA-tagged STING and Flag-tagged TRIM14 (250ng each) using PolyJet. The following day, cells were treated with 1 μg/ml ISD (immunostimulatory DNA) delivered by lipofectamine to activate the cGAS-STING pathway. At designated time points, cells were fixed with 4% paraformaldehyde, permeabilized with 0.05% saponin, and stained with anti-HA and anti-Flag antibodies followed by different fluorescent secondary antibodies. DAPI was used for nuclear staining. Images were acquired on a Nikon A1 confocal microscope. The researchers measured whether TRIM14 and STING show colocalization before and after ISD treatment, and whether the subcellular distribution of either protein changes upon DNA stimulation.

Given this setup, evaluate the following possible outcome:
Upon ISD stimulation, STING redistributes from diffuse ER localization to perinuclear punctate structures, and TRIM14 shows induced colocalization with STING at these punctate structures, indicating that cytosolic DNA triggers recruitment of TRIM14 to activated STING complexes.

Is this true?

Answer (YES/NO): NO